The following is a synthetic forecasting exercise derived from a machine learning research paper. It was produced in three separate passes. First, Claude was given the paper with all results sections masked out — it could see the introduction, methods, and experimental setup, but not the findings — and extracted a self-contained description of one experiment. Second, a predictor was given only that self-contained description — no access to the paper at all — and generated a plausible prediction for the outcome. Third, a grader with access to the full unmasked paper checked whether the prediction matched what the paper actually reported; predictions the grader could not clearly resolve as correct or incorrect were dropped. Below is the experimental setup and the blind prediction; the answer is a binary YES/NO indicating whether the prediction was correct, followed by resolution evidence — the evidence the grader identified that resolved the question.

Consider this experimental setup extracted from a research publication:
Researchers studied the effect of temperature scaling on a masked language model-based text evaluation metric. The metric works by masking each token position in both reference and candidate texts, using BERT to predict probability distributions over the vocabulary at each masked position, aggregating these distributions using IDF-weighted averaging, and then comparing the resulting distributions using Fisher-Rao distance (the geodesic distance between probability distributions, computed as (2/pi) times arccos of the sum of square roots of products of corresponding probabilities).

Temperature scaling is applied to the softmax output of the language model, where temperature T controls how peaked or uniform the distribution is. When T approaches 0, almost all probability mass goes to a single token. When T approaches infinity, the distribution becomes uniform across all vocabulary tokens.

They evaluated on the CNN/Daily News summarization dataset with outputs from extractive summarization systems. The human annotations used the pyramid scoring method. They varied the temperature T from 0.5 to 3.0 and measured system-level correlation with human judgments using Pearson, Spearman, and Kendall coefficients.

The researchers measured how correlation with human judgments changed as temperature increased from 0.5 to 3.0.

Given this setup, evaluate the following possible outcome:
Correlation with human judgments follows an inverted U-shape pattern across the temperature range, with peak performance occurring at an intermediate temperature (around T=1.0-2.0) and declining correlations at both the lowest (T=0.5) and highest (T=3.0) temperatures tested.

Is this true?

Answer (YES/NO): YES